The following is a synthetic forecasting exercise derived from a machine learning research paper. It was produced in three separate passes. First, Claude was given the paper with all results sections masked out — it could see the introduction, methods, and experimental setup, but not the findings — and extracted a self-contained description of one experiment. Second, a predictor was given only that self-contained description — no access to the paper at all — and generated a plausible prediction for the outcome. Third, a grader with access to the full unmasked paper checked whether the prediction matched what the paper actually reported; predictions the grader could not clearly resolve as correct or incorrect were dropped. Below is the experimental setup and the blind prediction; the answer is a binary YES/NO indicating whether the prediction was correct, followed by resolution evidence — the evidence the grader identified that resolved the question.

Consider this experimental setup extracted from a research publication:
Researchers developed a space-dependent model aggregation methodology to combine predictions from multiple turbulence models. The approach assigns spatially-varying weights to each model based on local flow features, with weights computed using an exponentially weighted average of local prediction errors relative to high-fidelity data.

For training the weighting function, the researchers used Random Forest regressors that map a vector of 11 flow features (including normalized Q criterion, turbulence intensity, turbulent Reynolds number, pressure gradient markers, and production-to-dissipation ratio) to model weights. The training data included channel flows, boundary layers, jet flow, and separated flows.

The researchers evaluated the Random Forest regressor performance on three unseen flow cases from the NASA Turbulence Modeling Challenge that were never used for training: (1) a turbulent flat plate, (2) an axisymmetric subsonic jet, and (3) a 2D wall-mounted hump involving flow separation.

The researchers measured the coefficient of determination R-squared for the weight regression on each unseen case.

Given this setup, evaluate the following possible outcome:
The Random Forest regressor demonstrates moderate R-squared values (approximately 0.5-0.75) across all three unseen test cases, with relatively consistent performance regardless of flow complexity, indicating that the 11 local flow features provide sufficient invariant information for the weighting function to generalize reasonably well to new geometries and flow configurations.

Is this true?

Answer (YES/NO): NO